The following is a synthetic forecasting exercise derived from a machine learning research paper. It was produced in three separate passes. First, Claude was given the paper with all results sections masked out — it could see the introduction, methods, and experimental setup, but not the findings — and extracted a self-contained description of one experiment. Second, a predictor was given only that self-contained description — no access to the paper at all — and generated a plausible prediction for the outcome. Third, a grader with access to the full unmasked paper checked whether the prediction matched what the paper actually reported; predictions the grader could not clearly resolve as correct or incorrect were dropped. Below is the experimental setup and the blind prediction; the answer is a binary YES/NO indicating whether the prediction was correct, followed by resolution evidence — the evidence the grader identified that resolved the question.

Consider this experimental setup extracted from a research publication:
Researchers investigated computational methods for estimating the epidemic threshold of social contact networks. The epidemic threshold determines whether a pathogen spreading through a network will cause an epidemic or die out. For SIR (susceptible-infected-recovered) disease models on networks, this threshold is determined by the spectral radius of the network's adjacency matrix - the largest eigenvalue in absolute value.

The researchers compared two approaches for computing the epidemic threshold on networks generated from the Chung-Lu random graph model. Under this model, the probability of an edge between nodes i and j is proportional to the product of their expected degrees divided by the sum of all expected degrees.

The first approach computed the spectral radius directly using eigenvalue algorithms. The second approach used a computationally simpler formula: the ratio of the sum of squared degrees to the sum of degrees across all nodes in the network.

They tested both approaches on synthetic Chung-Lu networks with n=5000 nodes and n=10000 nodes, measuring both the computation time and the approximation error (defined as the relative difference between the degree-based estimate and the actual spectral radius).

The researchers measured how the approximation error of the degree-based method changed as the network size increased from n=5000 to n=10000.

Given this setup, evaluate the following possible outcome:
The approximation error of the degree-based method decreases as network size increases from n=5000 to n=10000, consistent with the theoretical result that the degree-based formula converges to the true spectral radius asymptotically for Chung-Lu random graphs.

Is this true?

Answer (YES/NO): YES